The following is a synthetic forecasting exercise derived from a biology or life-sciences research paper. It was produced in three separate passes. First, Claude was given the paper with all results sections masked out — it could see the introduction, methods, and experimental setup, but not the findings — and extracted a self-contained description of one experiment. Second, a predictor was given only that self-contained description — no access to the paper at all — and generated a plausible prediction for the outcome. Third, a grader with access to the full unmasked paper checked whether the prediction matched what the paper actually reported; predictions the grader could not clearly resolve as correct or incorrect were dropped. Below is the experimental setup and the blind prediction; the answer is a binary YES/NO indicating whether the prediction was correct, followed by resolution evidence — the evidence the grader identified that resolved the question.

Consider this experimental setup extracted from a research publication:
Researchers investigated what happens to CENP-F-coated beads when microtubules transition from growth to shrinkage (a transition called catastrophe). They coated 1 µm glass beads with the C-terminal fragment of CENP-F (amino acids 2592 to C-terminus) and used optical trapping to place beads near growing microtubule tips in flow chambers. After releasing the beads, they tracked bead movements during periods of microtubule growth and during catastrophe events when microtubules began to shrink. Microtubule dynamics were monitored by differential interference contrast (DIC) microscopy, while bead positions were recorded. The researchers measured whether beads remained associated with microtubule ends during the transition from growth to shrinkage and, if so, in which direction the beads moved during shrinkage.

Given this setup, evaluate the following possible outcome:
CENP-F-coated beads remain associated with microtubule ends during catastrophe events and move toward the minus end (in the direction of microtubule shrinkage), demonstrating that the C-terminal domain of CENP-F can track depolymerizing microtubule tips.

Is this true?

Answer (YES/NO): YES